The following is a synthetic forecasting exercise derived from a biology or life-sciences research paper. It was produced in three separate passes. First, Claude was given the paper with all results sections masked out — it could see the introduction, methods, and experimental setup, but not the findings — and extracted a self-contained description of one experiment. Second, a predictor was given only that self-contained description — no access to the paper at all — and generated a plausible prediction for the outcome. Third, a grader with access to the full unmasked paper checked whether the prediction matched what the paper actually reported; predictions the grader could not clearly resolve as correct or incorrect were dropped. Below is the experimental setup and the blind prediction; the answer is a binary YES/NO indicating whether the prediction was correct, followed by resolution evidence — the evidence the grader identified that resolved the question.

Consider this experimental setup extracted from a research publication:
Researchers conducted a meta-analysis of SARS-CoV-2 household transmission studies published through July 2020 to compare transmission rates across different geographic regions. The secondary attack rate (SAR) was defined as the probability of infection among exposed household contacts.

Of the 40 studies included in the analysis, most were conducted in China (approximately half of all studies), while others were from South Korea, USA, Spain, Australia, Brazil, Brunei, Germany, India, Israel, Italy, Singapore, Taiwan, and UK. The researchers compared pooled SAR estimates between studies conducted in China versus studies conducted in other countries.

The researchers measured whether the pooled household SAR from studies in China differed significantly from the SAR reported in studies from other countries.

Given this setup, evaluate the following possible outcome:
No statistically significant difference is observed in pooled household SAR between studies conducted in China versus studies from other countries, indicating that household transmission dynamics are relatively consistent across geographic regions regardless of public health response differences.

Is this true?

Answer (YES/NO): YES